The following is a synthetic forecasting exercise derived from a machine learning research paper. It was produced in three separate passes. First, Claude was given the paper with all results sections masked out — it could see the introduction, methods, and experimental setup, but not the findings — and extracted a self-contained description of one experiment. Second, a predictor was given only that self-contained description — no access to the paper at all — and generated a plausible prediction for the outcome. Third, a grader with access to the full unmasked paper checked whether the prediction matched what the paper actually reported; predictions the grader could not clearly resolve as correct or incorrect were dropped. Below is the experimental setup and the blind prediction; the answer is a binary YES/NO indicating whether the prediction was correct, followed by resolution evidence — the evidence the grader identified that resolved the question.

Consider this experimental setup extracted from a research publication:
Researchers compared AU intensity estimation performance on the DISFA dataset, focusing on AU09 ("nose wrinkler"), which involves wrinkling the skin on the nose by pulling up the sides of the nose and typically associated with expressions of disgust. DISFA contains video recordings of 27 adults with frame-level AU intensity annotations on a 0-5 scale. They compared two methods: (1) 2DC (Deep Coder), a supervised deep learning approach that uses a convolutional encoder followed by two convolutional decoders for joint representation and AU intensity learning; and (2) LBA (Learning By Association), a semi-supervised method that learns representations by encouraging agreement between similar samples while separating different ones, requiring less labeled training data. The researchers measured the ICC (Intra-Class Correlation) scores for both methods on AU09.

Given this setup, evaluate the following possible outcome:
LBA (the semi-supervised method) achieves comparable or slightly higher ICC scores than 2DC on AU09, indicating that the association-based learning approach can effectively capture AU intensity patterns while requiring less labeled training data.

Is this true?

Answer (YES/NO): NO